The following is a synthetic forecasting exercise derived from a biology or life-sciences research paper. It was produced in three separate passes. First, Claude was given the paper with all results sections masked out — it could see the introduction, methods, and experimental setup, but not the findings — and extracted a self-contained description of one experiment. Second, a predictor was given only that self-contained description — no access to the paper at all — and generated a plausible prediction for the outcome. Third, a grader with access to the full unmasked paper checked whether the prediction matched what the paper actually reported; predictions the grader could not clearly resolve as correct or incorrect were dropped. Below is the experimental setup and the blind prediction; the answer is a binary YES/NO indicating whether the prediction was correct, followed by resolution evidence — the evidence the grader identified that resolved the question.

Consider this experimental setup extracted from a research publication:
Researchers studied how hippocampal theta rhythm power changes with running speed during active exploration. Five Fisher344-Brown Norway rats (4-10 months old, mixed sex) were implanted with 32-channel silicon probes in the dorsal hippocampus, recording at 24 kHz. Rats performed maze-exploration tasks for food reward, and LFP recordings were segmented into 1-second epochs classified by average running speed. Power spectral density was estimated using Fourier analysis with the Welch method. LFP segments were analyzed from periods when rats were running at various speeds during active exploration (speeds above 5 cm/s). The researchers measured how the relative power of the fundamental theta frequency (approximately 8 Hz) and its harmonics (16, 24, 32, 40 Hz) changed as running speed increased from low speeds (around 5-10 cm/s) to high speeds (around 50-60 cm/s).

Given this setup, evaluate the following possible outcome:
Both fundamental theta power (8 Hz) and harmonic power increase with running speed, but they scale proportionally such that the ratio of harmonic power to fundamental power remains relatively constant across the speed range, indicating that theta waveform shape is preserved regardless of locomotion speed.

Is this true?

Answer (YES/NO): NO